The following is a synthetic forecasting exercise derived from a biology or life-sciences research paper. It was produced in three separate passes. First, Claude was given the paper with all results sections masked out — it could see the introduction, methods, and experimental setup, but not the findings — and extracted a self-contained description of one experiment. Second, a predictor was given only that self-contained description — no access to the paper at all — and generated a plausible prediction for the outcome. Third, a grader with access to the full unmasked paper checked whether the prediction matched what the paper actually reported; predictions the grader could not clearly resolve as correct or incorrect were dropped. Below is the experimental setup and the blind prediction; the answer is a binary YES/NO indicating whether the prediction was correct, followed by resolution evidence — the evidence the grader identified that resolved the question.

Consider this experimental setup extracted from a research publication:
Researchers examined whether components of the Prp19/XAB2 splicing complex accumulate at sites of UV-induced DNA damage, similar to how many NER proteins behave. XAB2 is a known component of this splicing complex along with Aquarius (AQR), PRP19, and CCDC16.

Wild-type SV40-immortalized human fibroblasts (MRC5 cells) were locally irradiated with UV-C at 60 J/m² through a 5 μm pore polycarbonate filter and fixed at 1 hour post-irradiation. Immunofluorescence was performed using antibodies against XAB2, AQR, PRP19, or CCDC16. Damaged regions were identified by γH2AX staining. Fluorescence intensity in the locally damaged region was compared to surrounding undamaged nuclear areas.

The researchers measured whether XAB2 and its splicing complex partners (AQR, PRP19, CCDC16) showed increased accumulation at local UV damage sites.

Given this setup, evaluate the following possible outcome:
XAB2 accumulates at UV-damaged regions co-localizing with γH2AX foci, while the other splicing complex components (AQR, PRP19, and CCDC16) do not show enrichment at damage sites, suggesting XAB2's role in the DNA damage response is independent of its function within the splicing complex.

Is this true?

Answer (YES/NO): NO